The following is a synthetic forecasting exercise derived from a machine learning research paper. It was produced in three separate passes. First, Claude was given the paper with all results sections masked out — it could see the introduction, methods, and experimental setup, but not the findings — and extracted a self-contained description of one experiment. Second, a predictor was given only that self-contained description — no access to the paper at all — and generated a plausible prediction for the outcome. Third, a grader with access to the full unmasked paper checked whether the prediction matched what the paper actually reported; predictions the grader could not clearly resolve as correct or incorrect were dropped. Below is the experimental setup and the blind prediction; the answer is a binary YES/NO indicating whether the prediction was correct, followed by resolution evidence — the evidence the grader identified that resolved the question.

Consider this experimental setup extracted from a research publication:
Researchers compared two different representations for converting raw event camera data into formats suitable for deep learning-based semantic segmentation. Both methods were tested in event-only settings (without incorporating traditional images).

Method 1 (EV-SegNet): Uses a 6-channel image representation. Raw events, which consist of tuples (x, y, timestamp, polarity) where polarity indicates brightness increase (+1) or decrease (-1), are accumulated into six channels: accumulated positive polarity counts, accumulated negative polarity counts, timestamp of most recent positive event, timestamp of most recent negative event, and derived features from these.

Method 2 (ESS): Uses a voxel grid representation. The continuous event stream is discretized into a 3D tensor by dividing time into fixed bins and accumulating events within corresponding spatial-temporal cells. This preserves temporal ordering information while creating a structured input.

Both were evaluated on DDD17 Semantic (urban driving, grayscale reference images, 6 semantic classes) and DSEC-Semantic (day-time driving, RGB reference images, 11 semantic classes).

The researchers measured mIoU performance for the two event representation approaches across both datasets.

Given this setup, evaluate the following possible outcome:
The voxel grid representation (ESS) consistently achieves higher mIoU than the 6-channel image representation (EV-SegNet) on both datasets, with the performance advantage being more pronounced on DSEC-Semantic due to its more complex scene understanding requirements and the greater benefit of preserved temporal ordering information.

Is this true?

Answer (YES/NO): NO